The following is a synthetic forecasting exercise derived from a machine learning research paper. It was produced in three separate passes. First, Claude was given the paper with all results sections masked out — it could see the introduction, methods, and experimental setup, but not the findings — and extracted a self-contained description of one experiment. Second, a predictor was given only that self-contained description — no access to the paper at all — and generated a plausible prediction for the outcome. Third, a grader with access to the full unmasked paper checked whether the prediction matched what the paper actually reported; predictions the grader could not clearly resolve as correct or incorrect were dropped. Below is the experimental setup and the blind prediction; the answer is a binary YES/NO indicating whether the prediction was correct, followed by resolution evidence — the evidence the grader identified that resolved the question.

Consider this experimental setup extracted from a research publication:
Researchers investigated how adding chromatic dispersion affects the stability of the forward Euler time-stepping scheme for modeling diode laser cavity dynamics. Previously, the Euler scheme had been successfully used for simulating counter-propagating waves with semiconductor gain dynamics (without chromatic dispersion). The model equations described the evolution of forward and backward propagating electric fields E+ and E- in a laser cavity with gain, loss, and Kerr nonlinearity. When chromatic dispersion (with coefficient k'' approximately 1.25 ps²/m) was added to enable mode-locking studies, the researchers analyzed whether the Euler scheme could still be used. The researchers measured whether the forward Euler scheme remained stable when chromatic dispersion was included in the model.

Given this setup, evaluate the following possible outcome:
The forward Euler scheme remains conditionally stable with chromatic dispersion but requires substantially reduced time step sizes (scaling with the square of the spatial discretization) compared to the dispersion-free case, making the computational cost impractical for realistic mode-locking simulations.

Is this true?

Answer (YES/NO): NO